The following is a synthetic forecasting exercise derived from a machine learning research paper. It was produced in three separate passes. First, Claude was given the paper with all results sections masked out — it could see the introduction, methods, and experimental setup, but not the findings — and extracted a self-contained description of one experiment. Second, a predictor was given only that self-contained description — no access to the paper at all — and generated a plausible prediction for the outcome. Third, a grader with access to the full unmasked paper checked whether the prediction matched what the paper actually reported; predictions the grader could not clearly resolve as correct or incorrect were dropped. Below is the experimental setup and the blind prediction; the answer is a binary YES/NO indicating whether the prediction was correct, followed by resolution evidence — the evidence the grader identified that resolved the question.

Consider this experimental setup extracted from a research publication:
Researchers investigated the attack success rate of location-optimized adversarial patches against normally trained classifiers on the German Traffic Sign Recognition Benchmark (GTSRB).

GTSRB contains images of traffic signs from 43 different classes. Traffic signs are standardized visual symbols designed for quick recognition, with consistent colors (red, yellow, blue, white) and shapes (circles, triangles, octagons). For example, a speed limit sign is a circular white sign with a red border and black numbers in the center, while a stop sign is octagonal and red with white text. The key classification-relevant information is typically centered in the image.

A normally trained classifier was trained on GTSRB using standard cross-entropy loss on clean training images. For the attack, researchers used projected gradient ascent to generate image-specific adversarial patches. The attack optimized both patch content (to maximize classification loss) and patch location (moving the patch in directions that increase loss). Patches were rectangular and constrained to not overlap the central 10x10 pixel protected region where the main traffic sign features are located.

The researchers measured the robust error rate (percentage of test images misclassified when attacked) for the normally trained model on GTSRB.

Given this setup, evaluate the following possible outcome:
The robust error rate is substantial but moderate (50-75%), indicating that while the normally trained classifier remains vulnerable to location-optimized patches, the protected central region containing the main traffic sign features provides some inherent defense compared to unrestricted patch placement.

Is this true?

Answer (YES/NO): NO